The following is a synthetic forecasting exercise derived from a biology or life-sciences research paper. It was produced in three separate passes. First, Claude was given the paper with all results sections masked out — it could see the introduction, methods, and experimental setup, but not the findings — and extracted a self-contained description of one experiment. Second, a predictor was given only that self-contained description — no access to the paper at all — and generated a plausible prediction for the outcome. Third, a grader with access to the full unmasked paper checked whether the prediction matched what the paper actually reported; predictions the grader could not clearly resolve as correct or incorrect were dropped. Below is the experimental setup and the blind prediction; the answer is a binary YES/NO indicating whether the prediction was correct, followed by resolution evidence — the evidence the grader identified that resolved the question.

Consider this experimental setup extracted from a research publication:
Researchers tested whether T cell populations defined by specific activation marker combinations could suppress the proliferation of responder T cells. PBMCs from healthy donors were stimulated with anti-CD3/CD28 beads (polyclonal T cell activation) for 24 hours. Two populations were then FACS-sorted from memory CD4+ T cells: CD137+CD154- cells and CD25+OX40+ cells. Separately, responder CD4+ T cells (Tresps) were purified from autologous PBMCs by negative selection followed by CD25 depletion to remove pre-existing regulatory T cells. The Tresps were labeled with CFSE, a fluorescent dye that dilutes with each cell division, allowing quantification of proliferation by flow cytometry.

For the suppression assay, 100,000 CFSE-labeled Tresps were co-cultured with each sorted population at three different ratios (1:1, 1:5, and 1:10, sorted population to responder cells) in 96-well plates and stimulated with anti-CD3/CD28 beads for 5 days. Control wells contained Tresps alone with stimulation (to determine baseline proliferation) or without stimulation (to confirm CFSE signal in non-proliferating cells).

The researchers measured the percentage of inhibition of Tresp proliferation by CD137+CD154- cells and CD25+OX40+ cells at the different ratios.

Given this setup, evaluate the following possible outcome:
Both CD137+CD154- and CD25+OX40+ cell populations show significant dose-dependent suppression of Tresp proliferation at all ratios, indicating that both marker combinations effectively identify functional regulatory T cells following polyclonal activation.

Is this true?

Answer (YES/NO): NO